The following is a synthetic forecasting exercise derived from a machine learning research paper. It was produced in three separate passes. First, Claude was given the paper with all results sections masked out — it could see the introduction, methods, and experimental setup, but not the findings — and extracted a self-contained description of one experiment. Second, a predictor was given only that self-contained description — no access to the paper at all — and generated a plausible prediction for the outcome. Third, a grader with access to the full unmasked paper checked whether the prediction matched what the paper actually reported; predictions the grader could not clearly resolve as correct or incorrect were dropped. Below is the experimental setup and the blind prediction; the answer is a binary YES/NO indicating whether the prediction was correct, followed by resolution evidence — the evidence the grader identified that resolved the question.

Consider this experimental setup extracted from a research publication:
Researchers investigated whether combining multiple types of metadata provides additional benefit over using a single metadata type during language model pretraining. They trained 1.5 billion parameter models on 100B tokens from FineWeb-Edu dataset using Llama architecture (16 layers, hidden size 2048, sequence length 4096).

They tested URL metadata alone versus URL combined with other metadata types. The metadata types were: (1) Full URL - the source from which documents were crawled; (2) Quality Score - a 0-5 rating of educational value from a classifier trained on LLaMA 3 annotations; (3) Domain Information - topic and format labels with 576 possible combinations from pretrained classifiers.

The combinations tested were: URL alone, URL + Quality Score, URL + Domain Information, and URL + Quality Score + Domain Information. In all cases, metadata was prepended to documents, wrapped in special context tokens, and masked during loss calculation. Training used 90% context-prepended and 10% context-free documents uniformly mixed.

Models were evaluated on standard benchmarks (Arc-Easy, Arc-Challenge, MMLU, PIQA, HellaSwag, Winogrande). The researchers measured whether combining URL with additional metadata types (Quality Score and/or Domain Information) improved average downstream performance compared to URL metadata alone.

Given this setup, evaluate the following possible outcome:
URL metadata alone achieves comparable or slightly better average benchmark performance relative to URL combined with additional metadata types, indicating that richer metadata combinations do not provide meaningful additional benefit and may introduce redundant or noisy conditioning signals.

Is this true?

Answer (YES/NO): YES